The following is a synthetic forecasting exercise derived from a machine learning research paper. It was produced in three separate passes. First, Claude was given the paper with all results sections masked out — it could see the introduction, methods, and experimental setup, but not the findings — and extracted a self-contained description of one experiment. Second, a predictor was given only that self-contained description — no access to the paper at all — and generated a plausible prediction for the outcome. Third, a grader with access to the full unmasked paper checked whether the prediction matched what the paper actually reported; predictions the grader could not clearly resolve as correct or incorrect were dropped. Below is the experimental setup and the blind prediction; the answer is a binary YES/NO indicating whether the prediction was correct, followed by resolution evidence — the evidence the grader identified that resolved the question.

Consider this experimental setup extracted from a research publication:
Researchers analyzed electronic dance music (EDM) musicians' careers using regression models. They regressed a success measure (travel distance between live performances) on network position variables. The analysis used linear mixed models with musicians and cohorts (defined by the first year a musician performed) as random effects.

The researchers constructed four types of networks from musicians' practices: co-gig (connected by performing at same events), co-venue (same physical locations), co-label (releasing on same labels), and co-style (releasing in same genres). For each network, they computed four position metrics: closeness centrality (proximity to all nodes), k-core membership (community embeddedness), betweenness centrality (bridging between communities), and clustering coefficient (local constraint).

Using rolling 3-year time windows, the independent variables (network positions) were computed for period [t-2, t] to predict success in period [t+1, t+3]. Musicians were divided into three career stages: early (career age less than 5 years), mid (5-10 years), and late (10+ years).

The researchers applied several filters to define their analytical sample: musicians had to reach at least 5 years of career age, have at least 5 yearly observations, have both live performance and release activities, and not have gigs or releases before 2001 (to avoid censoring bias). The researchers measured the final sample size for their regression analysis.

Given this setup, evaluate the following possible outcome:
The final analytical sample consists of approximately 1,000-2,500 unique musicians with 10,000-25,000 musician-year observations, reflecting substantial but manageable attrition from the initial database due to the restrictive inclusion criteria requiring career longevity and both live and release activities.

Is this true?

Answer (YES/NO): NO